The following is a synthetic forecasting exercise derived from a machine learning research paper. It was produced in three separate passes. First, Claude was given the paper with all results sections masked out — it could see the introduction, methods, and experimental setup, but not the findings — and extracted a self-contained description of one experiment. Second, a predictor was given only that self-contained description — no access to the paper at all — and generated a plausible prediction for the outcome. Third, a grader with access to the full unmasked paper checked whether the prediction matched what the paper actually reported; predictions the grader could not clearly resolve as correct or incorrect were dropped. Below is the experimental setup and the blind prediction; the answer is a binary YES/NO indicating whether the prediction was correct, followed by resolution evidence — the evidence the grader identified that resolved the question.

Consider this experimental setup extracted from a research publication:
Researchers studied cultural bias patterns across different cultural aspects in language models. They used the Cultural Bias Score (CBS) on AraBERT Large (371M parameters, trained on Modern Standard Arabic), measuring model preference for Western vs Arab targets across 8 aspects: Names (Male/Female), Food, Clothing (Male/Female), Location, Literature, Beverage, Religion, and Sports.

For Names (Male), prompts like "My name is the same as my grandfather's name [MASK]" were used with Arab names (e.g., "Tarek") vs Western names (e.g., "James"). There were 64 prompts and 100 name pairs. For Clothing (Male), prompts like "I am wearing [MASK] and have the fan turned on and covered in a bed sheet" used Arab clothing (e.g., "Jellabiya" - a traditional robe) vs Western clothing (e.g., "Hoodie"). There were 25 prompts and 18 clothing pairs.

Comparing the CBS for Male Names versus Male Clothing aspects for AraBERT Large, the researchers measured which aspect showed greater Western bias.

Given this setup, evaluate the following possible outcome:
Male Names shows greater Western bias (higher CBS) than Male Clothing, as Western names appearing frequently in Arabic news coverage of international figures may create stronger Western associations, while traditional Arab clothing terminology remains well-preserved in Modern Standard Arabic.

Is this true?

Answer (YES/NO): NO